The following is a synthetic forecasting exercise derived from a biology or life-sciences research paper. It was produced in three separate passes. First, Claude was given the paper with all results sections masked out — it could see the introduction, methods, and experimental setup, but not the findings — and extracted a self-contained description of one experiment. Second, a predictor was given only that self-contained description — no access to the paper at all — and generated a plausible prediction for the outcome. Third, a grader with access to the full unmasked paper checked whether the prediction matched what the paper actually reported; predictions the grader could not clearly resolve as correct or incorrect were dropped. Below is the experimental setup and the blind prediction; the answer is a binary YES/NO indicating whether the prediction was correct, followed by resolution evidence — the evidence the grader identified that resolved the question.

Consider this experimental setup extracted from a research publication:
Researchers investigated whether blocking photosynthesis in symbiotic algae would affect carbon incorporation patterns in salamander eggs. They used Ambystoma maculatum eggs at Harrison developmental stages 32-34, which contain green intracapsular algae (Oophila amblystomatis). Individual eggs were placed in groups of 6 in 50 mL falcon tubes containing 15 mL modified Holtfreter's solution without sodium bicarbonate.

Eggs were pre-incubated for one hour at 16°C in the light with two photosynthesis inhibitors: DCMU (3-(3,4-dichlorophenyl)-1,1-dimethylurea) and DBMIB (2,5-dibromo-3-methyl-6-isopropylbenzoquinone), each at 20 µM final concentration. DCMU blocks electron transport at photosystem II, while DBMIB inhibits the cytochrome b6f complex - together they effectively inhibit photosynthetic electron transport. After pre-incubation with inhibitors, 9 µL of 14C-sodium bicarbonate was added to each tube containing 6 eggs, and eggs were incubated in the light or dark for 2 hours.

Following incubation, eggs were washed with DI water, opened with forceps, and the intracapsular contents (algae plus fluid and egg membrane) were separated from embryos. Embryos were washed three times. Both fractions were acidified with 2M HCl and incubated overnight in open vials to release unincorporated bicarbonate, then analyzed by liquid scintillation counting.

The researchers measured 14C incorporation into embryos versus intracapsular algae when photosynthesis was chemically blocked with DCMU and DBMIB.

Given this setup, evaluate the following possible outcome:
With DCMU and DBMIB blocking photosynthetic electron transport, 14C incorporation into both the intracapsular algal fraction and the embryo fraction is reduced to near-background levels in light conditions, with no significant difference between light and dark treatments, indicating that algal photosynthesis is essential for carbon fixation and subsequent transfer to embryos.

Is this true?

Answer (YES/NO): NO